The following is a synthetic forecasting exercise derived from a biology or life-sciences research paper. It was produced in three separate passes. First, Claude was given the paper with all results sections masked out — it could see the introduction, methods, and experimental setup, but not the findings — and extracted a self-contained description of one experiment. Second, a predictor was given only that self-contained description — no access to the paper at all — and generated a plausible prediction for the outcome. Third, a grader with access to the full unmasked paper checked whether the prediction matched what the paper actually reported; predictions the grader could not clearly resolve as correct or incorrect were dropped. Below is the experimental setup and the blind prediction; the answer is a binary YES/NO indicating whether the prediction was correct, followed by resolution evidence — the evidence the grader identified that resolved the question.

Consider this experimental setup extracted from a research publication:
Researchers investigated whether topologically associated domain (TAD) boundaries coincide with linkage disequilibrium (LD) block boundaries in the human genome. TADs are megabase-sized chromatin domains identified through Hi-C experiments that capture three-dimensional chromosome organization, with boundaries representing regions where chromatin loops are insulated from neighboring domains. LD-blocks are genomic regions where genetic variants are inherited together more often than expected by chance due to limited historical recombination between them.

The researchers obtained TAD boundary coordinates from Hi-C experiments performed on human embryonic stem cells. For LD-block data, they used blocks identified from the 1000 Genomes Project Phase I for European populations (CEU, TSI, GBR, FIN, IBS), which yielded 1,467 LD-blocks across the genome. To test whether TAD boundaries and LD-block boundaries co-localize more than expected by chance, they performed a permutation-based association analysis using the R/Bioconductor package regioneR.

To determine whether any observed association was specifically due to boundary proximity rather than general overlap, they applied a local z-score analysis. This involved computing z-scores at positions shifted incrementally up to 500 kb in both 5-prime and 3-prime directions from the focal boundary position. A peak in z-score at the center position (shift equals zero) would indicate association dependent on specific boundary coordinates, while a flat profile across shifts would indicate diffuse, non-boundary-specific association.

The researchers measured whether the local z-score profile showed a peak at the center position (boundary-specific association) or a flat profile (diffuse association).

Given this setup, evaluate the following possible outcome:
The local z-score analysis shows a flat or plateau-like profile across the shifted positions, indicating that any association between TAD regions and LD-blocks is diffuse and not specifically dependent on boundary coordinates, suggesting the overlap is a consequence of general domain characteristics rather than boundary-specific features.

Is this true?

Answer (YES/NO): NO